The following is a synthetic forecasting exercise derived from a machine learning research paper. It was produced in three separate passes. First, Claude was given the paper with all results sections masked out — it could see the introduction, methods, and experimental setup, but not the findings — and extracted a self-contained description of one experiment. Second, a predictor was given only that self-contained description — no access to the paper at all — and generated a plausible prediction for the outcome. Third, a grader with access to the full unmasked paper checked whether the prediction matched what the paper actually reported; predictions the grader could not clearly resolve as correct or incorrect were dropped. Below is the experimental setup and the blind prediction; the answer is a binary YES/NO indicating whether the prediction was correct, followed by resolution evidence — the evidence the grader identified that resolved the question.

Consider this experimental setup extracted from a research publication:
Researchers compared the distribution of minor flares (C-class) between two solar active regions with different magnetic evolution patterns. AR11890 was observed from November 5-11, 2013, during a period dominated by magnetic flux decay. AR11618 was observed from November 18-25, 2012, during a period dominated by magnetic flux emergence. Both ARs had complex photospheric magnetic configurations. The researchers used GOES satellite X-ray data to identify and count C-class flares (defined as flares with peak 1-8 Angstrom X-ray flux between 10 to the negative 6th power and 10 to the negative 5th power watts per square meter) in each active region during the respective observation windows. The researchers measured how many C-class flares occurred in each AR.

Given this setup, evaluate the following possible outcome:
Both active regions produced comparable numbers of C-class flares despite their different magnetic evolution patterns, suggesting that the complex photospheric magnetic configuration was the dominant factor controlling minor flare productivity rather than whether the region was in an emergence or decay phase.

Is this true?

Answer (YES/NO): NO